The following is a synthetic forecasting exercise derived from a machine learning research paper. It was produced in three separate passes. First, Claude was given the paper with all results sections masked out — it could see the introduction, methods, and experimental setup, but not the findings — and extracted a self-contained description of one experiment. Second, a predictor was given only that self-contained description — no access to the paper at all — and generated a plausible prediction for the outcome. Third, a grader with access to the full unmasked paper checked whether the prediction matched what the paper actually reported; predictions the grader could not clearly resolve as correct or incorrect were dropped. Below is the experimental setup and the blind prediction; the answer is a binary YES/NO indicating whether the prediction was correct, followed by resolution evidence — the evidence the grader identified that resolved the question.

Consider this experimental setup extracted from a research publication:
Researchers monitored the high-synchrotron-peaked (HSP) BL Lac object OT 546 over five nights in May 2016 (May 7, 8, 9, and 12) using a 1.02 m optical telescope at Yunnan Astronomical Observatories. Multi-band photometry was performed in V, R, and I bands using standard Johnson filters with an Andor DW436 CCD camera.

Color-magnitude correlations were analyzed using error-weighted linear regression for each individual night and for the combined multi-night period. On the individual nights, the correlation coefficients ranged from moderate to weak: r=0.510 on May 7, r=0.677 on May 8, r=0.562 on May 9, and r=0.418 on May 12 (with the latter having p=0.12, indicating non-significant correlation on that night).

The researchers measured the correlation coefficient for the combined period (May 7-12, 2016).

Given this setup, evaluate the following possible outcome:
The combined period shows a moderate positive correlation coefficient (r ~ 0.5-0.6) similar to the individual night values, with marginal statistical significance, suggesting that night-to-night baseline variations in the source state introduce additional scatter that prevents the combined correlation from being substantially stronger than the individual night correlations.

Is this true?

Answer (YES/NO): NO